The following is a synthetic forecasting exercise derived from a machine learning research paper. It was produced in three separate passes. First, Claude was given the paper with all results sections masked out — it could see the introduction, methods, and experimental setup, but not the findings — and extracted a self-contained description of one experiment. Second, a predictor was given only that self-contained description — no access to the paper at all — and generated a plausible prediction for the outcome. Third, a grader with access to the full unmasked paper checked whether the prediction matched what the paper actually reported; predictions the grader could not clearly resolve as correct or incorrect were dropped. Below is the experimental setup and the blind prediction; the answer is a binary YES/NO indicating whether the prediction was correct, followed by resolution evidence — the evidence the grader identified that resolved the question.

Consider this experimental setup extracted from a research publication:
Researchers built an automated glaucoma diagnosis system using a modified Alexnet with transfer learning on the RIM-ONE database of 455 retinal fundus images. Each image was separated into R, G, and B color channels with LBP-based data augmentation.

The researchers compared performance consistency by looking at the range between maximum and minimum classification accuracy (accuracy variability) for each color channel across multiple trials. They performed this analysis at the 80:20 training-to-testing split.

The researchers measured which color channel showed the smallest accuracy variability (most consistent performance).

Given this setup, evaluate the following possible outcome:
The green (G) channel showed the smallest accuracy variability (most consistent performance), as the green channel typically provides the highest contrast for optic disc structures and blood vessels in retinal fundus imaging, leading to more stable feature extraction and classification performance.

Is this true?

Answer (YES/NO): NO